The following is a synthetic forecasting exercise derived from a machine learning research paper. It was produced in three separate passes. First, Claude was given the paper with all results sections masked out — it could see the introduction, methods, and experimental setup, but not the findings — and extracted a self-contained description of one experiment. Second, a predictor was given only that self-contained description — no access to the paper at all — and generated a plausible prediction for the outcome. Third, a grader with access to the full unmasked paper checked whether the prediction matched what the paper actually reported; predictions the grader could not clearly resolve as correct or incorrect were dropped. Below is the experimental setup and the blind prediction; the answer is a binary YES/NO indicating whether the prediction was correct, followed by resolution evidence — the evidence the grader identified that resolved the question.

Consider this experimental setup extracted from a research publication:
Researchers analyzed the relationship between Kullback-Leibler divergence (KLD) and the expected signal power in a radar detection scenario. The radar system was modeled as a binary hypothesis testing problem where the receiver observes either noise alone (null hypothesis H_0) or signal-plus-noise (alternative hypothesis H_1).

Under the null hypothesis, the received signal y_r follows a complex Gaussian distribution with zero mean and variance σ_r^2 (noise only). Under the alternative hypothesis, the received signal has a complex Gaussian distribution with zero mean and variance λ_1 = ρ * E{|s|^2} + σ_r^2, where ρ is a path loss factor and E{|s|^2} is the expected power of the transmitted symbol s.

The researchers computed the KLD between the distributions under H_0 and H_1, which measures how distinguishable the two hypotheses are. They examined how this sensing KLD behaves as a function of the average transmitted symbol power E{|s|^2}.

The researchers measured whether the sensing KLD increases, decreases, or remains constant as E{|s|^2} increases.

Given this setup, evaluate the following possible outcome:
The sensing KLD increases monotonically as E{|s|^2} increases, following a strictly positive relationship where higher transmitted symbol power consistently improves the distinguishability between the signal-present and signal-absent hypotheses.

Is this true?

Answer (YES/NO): YES